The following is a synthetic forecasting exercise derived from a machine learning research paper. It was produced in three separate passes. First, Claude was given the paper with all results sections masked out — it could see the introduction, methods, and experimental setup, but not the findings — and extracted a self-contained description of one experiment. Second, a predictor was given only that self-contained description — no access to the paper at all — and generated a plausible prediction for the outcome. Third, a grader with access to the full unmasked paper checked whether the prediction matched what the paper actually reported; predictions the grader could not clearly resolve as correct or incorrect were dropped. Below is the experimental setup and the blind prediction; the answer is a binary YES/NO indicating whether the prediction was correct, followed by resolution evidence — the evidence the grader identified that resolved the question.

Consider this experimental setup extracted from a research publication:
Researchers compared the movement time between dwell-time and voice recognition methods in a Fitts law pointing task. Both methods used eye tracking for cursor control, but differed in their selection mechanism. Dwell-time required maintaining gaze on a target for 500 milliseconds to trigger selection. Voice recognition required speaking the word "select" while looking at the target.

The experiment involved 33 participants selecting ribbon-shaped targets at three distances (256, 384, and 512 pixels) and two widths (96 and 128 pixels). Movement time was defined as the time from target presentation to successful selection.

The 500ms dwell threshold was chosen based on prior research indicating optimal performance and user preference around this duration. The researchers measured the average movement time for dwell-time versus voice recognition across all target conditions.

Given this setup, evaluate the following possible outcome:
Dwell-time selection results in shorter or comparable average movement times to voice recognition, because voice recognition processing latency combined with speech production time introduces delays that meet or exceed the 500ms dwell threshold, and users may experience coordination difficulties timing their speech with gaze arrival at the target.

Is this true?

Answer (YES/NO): YES